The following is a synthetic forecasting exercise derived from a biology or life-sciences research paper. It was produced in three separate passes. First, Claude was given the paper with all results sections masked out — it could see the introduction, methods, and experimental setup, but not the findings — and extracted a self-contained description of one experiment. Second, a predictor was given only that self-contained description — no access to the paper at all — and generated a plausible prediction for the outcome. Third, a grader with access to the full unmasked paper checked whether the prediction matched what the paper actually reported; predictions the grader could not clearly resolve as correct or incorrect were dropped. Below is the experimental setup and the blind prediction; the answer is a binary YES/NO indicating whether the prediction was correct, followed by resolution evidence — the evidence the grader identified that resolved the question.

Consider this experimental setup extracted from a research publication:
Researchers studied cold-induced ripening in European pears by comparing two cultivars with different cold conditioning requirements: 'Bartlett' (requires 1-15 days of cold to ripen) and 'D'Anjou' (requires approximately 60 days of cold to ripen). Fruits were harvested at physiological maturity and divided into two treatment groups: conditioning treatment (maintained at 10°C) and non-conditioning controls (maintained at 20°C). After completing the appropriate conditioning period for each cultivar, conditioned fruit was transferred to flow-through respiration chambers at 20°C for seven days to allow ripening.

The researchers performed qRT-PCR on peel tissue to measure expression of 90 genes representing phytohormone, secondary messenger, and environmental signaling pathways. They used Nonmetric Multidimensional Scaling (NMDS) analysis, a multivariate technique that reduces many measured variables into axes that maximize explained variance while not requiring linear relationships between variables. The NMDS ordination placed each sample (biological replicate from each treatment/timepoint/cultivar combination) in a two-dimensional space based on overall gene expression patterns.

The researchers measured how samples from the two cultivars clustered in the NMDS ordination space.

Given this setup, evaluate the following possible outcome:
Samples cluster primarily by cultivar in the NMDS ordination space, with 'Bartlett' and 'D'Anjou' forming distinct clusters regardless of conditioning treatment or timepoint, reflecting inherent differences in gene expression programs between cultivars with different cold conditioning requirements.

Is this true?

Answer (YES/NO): NO